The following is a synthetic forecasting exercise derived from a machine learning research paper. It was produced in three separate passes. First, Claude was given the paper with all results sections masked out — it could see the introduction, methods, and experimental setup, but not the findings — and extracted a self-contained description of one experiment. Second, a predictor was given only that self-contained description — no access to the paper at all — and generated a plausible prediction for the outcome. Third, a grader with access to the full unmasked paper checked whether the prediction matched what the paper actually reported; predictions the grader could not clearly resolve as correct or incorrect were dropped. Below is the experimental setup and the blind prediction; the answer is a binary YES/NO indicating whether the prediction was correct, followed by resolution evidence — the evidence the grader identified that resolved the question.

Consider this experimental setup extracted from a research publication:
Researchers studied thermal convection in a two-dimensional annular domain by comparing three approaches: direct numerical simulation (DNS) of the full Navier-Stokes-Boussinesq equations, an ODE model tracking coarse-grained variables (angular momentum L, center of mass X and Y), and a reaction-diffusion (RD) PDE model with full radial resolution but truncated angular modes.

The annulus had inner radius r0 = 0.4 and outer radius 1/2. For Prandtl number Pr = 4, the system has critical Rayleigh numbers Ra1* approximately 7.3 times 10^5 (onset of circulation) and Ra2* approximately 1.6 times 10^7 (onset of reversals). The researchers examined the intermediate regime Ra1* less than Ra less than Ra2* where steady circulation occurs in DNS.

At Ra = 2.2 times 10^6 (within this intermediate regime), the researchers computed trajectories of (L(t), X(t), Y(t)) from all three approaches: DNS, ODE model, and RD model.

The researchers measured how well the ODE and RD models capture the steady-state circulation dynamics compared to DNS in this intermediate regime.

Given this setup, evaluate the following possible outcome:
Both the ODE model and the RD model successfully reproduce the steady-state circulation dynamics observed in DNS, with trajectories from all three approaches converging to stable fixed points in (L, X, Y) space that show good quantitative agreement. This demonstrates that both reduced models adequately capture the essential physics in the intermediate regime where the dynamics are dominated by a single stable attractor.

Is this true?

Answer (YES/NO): YES